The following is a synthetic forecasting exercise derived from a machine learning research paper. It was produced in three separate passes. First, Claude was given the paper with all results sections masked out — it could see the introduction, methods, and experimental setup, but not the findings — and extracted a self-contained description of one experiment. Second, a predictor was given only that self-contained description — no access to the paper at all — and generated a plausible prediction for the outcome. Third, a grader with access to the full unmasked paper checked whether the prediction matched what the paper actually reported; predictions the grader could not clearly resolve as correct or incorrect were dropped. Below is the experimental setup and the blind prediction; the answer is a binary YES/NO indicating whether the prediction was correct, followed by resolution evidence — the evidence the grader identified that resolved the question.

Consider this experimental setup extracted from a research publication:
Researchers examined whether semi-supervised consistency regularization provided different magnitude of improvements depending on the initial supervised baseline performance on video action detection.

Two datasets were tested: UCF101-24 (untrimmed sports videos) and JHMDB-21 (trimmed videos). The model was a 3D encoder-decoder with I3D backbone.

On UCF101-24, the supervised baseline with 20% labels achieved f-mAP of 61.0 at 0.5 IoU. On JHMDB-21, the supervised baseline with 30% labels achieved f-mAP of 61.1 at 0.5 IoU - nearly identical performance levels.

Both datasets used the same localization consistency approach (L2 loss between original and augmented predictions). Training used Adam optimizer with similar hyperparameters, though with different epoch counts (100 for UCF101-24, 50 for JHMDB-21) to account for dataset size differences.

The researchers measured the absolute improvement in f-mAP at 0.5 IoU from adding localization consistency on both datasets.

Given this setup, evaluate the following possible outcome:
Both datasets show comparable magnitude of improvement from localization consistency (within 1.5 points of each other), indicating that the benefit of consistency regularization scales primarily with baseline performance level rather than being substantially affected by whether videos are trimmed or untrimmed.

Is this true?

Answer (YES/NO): NO